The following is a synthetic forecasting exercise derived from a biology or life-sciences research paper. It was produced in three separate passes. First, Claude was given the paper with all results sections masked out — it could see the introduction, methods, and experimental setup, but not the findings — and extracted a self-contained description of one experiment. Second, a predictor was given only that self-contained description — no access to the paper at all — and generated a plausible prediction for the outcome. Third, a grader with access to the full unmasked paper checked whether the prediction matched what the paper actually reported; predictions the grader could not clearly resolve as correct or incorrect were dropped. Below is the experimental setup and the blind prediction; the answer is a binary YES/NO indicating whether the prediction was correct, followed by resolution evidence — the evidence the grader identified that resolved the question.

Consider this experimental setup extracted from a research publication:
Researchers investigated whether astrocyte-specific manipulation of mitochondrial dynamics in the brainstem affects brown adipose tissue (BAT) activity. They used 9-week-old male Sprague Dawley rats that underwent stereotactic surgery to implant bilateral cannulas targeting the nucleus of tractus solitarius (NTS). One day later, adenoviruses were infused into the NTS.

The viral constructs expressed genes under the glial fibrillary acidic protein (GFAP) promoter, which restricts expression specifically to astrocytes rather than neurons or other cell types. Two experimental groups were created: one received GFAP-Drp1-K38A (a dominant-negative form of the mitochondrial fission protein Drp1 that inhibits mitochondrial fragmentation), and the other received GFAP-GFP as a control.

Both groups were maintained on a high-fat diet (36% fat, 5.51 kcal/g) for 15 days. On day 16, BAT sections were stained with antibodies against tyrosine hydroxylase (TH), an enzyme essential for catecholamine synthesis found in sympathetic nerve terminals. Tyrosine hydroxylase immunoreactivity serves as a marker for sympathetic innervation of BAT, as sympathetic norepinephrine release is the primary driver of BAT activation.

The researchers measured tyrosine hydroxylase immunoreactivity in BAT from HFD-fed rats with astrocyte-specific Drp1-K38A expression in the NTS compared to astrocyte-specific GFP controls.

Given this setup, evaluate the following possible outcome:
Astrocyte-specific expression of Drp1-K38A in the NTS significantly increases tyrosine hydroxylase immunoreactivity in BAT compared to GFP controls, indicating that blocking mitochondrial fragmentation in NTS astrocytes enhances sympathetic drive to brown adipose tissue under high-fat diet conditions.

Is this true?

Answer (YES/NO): YES